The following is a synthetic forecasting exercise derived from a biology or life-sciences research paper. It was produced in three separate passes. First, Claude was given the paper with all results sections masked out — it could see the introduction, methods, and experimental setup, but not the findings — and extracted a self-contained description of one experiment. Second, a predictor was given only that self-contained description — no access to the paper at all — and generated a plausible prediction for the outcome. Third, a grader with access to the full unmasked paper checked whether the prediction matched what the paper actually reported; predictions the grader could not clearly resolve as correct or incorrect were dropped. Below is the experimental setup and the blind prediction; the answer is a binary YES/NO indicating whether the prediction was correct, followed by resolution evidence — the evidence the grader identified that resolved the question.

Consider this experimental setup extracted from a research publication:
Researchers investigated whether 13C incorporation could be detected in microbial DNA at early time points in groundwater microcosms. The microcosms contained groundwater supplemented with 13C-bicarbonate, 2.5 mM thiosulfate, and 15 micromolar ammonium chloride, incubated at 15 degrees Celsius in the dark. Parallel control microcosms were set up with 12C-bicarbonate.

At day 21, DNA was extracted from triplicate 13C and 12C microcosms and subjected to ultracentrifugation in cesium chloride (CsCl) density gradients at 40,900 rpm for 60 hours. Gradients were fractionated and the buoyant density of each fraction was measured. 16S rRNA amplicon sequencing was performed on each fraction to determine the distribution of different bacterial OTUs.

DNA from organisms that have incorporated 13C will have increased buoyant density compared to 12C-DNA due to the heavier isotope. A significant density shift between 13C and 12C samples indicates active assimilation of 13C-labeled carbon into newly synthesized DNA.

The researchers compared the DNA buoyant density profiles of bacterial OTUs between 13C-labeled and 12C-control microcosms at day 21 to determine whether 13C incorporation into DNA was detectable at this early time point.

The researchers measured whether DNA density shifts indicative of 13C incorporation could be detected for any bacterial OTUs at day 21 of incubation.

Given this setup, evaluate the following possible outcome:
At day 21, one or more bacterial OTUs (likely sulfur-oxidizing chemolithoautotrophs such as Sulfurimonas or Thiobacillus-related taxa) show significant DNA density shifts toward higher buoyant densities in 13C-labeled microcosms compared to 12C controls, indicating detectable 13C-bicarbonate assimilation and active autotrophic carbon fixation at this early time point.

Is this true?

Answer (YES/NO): YES